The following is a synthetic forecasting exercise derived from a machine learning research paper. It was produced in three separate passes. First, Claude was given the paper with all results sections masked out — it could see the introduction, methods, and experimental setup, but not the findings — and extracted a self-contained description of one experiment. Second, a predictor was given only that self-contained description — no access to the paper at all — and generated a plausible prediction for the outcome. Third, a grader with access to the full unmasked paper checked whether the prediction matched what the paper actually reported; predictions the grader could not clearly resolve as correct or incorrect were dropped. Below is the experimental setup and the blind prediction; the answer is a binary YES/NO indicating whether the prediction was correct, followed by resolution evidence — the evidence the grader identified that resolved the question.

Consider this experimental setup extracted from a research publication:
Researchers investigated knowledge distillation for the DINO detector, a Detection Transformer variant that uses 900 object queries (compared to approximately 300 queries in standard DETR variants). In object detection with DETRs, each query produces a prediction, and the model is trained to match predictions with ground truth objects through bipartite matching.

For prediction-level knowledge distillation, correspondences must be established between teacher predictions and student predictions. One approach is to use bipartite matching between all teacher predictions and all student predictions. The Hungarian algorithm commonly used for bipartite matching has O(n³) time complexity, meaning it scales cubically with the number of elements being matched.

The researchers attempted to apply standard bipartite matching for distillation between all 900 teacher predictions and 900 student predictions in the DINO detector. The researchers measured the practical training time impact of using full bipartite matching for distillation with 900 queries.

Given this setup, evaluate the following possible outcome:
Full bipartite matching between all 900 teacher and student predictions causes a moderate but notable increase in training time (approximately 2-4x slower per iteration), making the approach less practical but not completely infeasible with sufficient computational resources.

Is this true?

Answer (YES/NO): NO